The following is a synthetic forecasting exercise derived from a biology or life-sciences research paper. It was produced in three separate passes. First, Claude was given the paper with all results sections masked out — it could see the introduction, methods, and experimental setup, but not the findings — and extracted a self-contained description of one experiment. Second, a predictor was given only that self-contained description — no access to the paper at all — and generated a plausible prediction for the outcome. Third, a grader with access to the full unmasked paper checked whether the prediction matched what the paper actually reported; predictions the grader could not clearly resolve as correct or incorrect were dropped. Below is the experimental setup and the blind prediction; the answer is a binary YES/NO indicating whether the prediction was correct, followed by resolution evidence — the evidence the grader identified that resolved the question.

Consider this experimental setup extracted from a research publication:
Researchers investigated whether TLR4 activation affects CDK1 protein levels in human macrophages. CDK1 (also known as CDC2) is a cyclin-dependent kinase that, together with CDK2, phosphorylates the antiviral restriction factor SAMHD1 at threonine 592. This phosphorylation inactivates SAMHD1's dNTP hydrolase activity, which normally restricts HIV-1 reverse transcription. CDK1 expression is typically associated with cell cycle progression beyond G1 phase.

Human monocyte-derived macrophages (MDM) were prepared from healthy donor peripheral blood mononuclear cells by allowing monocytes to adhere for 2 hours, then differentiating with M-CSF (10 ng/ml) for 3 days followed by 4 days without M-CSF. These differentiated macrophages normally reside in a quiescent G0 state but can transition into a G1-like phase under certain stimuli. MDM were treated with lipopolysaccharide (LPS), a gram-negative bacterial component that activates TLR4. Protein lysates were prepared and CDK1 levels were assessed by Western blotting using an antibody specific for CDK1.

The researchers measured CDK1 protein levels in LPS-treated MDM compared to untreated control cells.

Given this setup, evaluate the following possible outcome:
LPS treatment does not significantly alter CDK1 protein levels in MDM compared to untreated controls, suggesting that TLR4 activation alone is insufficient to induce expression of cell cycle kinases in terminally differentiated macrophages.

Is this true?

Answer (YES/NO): NO